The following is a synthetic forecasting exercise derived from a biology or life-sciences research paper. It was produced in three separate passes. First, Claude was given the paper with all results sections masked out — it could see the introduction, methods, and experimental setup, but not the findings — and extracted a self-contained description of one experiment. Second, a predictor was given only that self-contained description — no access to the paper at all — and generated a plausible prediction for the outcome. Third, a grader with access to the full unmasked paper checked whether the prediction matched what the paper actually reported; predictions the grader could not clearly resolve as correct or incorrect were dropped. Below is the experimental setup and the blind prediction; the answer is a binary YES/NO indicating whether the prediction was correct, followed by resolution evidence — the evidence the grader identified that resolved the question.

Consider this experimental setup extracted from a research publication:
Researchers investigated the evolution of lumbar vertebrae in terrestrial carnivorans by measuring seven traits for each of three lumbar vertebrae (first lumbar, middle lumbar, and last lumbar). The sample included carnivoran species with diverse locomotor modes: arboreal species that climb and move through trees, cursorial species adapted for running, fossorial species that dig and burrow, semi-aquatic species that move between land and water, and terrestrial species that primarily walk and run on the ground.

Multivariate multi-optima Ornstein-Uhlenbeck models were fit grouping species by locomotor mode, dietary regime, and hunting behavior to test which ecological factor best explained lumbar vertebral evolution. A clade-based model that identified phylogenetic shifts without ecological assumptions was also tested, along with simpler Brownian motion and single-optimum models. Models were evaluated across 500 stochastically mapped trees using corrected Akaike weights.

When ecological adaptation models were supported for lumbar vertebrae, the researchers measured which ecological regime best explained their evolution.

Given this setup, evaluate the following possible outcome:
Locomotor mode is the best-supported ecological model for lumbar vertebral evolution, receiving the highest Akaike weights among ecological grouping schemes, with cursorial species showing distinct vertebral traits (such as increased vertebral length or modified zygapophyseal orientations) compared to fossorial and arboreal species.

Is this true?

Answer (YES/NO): NO